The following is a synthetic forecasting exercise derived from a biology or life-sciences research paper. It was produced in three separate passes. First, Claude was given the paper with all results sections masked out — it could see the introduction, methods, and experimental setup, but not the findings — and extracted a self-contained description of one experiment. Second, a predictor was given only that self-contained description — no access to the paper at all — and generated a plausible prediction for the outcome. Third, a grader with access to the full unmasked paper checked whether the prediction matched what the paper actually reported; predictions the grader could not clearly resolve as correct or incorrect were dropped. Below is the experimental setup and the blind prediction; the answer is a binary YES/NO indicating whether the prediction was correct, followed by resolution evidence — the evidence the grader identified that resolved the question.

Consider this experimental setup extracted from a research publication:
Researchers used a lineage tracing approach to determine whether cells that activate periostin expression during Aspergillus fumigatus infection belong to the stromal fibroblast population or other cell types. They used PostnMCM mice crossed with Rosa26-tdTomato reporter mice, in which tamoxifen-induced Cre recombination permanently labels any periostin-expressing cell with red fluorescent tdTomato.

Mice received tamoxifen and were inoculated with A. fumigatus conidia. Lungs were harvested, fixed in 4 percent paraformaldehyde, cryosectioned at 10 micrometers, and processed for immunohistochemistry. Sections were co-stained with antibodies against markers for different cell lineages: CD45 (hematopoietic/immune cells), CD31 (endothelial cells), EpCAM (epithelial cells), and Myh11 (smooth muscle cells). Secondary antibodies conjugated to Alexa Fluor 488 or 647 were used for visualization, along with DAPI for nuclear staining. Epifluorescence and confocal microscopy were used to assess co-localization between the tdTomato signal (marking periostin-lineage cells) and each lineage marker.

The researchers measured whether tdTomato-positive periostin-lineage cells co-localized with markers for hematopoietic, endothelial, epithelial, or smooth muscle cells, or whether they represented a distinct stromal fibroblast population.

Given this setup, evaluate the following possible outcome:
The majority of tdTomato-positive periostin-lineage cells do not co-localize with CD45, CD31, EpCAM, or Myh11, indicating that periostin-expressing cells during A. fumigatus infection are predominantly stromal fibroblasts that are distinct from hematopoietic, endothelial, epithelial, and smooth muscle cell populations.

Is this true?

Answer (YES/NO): YES